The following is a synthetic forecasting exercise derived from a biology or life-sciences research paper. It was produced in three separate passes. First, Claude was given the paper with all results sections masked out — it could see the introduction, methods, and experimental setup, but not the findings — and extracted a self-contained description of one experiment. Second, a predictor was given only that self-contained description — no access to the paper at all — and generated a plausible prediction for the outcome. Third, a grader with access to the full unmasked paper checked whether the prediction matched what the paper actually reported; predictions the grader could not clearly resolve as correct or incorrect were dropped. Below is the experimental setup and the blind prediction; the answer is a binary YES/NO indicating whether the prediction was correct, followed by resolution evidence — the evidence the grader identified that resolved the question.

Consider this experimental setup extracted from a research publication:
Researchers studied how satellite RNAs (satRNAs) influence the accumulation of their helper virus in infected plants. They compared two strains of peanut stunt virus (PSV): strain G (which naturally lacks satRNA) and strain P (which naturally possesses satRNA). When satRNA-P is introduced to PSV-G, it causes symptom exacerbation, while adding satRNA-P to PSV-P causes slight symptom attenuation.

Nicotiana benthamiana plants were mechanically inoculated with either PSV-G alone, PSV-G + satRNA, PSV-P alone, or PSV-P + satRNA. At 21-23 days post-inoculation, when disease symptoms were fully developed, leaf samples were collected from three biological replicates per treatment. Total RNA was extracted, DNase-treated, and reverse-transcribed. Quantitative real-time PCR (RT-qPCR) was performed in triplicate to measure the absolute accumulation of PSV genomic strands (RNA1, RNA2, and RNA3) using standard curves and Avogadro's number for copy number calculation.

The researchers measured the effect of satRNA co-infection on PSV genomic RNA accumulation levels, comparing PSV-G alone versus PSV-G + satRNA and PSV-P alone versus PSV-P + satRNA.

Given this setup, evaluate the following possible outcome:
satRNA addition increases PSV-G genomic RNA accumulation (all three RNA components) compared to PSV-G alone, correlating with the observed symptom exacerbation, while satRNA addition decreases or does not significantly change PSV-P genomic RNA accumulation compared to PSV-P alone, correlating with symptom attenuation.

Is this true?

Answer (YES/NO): NO